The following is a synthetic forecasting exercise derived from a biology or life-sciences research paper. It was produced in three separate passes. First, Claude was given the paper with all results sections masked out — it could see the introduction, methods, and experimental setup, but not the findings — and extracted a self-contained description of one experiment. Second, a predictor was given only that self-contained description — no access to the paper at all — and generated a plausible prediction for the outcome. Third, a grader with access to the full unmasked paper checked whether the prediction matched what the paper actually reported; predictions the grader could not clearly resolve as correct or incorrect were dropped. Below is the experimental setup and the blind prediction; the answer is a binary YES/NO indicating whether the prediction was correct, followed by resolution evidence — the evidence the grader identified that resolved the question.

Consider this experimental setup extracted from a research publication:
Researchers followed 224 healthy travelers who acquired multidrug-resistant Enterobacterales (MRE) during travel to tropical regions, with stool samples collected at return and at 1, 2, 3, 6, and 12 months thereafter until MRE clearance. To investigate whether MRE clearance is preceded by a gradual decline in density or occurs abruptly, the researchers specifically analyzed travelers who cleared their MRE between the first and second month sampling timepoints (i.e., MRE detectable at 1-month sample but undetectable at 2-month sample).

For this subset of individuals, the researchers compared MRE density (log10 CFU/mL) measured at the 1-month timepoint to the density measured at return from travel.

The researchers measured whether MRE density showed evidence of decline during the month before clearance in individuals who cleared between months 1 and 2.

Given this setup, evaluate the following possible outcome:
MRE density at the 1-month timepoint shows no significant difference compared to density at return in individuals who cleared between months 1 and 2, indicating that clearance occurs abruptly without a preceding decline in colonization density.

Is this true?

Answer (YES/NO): YES